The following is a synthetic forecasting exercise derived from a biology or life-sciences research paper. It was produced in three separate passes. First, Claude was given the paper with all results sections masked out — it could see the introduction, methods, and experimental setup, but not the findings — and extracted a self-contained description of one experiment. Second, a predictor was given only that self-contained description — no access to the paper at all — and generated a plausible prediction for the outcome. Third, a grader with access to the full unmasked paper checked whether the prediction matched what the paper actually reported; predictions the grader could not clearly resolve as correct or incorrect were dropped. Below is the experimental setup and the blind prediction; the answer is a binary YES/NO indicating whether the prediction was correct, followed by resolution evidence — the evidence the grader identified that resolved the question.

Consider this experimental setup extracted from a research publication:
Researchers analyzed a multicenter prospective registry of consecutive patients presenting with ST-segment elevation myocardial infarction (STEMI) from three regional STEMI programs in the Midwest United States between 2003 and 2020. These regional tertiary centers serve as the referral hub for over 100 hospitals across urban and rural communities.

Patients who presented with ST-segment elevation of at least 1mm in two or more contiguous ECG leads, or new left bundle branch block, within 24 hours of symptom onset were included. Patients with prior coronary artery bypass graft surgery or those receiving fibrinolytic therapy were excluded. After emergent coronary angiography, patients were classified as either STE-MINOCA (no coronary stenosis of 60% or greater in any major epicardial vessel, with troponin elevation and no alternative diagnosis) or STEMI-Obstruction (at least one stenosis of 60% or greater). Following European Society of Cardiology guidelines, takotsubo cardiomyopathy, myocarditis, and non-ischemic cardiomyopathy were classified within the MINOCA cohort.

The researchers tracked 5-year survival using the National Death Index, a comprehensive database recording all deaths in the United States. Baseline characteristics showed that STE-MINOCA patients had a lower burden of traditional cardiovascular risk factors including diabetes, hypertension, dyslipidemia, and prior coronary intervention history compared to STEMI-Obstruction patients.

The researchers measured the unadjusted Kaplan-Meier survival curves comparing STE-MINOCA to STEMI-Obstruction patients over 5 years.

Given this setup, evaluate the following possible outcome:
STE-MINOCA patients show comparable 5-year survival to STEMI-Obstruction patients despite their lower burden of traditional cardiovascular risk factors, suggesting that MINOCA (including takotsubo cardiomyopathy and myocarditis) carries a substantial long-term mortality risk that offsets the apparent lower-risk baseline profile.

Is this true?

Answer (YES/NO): NO